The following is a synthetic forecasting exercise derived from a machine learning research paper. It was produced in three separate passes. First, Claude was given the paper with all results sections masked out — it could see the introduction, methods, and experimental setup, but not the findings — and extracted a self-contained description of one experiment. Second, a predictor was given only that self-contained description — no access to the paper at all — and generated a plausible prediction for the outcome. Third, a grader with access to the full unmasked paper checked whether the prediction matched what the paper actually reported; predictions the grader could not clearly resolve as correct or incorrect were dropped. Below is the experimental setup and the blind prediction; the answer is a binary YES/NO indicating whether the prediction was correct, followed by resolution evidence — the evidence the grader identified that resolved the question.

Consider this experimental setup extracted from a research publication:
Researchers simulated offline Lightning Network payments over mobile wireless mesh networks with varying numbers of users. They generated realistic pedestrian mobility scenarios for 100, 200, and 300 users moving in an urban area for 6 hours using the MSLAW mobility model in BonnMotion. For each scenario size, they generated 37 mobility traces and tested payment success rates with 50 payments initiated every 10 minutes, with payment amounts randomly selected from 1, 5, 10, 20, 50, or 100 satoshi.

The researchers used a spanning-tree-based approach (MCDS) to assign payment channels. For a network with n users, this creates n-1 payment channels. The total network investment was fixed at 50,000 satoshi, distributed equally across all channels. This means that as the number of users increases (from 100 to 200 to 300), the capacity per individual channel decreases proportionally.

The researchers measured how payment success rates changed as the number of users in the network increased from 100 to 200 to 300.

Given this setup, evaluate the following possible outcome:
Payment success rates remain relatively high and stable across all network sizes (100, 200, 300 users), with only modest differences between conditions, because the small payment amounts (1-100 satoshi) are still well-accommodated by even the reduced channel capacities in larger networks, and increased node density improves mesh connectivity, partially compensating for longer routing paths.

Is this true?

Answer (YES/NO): NO